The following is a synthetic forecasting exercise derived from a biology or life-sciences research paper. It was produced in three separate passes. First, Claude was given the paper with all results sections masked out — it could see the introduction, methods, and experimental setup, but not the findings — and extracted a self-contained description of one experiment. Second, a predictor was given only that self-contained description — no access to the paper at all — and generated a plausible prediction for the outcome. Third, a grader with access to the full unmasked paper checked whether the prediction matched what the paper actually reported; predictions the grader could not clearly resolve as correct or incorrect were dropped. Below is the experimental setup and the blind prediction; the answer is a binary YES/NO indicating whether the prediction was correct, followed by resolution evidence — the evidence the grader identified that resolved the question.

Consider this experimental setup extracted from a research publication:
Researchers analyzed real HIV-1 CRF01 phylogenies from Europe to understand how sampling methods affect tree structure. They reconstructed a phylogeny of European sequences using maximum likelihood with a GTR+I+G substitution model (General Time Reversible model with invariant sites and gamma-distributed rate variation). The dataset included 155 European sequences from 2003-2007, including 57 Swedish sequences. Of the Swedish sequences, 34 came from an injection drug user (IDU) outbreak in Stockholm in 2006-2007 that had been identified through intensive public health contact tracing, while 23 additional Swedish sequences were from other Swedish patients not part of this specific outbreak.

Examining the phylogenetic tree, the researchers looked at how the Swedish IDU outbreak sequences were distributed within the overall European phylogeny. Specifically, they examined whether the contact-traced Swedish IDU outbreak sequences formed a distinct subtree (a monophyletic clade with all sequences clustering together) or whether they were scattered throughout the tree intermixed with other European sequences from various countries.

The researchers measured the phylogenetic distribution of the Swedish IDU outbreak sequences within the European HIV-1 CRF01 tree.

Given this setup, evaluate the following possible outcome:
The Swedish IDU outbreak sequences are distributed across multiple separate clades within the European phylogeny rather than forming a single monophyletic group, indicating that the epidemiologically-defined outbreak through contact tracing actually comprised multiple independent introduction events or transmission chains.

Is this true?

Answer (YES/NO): NO